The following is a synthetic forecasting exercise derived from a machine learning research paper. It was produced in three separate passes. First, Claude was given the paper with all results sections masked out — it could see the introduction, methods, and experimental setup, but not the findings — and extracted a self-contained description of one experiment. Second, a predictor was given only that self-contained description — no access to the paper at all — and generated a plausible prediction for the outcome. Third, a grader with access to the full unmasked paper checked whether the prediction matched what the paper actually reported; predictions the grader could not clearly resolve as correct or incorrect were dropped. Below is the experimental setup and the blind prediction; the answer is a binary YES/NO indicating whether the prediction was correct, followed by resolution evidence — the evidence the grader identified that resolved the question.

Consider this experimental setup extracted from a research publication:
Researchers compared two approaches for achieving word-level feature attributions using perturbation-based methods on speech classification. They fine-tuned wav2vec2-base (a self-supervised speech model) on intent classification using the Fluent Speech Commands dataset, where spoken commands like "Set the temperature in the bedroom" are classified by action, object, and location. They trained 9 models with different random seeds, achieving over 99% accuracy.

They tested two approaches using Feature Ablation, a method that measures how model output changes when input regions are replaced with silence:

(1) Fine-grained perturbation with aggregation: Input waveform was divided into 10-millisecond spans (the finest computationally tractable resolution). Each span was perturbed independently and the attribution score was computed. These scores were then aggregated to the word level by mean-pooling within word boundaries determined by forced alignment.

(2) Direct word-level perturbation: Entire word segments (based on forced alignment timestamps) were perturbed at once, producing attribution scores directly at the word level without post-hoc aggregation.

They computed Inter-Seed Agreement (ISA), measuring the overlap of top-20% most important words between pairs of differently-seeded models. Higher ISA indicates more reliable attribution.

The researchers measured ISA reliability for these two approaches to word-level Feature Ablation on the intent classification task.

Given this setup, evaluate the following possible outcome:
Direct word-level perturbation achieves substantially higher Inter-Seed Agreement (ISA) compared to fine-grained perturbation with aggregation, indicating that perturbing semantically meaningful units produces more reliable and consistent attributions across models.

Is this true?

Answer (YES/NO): YES